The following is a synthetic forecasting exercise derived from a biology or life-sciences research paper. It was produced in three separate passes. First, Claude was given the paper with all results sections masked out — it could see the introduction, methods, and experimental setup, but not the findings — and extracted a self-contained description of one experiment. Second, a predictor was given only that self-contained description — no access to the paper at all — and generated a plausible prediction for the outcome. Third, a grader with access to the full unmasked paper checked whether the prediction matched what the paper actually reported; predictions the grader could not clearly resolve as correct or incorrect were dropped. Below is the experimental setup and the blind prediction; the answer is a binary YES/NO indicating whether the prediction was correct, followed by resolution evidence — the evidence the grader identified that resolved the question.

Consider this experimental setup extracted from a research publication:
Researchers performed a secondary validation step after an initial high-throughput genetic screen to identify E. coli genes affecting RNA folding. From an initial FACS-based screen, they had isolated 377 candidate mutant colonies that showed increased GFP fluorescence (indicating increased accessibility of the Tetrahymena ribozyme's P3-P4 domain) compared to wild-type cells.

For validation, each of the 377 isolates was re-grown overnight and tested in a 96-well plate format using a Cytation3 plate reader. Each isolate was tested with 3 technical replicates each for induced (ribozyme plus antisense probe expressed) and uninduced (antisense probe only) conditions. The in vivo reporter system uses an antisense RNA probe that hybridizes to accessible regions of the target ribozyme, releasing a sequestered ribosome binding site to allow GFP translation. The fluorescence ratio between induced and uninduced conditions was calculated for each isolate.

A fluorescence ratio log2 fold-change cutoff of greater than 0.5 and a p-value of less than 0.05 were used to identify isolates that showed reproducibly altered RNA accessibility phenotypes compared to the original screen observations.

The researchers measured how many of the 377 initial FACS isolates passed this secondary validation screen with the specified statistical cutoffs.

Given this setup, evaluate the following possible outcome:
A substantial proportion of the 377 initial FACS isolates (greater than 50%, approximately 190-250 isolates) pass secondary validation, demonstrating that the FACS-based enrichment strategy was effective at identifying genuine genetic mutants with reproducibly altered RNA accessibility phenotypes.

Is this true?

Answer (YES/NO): NO